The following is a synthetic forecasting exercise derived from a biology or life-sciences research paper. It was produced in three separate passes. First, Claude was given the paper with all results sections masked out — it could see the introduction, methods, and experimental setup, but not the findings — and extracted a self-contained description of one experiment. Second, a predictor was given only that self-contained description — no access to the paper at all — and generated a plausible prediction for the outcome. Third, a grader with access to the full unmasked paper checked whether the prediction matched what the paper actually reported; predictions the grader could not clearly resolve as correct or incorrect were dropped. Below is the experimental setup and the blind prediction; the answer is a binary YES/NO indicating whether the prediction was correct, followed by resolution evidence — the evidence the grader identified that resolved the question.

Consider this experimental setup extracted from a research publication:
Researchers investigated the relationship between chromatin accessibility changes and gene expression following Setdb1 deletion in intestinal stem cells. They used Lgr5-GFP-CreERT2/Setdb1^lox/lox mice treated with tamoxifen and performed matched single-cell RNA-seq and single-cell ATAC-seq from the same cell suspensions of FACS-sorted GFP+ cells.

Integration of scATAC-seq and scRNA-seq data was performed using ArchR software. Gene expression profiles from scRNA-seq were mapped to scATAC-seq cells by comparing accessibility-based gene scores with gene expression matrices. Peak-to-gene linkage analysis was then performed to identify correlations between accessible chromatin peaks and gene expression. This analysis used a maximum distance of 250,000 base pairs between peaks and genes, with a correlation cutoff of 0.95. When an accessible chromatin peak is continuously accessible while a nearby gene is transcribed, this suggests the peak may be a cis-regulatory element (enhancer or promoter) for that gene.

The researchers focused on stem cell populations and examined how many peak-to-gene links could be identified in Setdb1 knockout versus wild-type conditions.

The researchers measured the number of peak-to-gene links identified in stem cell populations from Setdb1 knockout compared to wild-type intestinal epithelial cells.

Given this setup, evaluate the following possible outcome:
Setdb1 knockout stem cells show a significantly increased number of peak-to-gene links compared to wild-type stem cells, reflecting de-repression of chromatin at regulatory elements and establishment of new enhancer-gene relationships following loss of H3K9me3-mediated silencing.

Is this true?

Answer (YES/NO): YES